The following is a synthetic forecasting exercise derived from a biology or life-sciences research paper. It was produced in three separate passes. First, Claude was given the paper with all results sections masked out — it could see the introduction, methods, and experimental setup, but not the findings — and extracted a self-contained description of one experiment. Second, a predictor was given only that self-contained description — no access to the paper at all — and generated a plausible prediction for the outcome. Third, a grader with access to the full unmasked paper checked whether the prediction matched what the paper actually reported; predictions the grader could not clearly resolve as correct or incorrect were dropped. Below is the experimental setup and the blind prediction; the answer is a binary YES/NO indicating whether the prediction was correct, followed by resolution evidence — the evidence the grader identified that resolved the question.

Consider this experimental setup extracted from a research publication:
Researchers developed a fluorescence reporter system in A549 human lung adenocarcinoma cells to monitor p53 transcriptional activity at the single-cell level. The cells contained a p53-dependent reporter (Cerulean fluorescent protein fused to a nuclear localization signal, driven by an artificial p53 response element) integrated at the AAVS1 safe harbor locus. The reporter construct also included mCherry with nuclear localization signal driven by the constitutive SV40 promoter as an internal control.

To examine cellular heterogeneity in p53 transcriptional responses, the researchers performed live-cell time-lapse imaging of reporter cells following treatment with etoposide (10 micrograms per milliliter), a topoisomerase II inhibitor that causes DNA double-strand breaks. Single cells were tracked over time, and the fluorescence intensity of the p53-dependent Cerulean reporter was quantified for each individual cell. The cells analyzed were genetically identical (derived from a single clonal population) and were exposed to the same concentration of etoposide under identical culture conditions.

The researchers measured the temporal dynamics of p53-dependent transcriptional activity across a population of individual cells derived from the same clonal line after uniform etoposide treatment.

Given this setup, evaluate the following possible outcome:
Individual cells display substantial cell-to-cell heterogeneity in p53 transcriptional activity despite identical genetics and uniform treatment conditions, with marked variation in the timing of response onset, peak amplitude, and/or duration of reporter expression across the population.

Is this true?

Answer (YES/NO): YES